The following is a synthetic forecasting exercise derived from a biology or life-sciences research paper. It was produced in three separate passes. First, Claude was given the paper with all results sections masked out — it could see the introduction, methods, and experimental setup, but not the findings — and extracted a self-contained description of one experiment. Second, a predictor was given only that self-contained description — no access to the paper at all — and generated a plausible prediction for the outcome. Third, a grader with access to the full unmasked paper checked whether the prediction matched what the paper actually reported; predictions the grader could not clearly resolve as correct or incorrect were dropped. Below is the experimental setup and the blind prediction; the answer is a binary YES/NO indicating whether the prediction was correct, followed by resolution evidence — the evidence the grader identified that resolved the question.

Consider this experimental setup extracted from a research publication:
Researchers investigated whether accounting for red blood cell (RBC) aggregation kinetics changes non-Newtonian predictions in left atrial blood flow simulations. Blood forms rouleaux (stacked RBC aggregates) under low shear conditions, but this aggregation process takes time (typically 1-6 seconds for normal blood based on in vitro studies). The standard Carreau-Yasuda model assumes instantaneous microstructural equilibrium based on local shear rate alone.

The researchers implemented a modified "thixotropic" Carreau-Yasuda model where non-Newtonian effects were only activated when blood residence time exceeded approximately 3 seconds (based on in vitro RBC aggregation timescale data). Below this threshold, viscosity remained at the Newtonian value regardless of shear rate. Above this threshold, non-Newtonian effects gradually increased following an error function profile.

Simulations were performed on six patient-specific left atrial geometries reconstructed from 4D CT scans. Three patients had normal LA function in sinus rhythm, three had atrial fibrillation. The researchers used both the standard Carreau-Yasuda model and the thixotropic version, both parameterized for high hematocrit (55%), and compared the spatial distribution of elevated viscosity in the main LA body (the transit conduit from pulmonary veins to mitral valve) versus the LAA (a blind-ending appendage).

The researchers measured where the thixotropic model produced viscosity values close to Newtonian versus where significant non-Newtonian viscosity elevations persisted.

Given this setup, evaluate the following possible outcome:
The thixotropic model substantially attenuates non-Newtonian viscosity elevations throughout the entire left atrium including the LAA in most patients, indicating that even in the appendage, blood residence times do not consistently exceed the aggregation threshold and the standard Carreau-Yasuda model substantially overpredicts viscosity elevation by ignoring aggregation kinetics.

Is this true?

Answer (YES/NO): NO